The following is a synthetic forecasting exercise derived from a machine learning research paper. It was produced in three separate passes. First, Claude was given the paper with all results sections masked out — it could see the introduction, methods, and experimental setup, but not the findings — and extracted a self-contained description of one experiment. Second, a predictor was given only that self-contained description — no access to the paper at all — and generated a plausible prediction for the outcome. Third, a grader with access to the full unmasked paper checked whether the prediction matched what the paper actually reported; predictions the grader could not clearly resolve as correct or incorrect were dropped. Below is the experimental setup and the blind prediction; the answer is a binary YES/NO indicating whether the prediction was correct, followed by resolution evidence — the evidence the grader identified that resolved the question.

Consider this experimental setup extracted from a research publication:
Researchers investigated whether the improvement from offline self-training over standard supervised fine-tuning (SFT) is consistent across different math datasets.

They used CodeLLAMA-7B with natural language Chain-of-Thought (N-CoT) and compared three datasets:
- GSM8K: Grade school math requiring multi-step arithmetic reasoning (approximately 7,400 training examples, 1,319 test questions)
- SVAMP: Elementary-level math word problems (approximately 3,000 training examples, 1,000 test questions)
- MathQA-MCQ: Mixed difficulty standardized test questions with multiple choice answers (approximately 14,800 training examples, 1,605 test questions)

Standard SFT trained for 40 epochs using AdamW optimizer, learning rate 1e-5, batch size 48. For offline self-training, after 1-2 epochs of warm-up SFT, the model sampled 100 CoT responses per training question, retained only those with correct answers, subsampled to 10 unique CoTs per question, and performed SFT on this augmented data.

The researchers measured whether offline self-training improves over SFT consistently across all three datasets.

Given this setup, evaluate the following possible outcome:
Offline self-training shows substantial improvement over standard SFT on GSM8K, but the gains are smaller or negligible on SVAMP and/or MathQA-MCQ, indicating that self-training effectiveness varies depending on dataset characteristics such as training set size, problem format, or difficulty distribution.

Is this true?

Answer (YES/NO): NO